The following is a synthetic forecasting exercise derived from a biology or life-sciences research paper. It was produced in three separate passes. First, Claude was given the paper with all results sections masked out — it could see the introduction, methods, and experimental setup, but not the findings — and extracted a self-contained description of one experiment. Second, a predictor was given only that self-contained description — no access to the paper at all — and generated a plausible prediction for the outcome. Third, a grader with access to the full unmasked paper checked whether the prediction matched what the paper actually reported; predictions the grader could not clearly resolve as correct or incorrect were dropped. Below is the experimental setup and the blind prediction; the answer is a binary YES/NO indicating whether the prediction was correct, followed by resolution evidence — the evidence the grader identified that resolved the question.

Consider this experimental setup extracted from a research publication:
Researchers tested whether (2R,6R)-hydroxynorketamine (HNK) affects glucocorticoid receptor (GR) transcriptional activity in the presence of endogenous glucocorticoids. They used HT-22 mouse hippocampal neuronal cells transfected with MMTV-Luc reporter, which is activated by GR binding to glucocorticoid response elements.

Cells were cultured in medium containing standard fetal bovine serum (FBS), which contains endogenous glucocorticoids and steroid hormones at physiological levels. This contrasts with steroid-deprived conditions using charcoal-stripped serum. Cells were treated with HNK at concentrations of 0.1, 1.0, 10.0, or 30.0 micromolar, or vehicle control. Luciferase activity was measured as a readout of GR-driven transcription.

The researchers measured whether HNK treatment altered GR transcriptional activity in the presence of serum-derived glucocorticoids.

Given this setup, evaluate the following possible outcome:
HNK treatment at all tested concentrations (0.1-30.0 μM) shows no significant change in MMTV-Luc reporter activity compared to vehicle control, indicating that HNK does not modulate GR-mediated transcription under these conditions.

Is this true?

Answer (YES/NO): NO